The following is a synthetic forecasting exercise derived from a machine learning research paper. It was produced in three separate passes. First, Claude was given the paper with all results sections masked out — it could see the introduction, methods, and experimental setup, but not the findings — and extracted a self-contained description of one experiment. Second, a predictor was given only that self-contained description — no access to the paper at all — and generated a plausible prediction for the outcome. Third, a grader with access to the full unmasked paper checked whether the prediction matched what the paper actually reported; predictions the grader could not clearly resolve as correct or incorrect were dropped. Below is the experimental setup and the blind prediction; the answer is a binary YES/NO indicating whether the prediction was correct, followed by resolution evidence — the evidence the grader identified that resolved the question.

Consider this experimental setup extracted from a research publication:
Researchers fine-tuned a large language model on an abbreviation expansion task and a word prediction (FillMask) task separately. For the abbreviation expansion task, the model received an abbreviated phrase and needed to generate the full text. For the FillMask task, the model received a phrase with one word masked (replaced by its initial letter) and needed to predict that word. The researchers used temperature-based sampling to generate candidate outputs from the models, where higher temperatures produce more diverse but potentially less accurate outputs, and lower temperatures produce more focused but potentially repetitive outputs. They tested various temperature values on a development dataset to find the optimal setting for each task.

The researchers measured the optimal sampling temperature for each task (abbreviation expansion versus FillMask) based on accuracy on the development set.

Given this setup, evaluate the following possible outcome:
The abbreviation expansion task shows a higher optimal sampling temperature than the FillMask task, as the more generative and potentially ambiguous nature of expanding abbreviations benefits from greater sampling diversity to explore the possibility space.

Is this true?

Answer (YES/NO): NO